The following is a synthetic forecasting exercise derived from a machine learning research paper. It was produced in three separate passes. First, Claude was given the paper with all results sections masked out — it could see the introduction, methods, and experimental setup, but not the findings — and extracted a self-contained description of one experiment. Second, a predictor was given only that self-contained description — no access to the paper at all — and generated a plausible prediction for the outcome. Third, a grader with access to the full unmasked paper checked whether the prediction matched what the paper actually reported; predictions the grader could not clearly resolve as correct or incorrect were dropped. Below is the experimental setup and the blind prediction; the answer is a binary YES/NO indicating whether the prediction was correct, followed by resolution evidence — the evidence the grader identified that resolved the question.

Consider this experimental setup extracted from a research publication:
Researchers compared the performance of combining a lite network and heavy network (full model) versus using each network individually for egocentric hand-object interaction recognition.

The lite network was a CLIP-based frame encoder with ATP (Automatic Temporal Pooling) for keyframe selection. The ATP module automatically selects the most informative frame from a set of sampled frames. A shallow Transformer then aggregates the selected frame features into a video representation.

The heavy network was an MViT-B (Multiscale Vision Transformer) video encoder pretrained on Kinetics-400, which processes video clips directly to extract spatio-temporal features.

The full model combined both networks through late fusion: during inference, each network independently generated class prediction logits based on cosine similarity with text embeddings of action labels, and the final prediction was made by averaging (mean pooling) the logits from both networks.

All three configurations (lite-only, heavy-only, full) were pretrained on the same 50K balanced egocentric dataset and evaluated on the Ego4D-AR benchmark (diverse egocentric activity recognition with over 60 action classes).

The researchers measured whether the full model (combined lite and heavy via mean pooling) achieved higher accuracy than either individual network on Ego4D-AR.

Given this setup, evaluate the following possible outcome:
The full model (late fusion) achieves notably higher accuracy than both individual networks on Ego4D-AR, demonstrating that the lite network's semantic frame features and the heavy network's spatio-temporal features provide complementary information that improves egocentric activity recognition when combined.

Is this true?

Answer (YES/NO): NO